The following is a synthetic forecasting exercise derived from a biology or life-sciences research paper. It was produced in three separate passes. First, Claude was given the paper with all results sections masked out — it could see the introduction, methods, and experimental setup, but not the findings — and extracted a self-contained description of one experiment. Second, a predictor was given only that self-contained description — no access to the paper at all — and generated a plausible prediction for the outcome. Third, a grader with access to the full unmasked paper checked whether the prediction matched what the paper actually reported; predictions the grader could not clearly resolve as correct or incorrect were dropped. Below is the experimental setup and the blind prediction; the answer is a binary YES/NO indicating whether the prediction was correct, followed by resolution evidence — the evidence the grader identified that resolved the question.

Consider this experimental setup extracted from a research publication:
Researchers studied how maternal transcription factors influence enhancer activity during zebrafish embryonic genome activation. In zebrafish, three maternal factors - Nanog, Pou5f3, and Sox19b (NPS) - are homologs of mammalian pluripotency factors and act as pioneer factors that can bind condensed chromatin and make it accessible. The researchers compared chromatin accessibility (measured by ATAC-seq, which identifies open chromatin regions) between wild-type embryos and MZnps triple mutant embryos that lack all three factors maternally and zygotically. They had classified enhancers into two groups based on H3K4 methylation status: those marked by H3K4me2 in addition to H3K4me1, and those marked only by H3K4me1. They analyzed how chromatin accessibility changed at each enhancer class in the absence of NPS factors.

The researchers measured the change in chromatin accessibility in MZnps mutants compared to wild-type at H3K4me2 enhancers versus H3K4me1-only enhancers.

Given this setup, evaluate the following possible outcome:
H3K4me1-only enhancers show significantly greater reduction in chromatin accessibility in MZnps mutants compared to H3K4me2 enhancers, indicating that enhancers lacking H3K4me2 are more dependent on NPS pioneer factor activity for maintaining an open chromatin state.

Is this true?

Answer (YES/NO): YES